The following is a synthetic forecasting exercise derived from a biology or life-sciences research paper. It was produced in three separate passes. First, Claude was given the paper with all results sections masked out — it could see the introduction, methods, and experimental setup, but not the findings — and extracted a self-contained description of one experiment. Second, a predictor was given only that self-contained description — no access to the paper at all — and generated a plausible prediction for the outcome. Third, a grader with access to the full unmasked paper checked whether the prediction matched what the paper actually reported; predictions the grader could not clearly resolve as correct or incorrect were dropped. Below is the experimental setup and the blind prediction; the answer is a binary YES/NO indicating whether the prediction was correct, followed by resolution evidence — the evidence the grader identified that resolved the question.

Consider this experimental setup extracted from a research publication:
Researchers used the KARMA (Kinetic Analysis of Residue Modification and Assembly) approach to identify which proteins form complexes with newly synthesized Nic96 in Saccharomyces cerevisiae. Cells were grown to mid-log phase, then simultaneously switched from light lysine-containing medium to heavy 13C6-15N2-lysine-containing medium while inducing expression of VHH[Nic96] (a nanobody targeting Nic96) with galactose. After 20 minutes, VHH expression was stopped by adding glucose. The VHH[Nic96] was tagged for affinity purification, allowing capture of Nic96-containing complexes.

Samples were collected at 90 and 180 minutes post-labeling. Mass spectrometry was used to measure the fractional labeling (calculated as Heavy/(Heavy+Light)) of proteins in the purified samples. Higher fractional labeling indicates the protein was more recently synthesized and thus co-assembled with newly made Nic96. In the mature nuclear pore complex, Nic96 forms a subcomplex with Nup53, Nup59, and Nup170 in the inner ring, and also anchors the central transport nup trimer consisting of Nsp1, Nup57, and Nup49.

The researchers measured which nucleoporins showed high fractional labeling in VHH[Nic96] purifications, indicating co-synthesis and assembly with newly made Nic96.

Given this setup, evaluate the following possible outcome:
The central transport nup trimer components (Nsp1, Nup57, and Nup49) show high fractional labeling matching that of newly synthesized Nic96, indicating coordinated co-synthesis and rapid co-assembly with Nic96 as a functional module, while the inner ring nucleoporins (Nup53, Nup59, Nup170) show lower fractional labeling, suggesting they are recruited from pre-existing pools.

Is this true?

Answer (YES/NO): NO